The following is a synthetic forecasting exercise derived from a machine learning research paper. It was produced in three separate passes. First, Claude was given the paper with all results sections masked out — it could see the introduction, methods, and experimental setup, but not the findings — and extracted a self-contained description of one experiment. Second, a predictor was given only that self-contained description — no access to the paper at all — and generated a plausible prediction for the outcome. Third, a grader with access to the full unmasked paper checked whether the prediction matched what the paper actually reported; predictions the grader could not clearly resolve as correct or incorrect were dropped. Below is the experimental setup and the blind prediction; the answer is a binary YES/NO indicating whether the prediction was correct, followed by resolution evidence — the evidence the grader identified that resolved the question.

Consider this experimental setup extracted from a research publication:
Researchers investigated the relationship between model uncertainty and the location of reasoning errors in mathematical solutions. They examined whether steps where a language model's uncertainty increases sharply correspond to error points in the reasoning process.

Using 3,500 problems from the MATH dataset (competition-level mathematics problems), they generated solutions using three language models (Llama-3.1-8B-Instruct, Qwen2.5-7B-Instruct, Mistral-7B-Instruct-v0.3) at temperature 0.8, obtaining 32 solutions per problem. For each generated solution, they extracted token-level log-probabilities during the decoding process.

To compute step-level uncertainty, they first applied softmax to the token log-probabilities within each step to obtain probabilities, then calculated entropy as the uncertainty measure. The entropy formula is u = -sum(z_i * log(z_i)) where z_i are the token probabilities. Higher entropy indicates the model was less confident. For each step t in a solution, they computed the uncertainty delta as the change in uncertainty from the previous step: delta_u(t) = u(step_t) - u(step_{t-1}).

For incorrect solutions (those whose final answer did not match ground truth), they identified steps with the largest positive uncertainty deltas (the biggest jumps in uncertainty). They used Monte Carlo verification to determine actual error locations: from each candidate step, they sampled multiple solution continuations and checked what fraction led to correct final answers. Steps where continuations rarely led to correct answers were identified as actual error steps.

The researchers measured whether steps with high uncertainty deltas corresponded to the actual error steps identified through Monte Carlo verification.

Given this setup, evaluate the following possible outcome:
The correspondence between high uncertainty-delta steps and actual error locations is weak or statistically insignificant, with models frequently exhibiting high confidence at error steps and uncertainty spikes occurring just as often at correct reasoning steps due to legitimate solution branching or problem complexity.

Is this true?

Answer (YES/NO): NO